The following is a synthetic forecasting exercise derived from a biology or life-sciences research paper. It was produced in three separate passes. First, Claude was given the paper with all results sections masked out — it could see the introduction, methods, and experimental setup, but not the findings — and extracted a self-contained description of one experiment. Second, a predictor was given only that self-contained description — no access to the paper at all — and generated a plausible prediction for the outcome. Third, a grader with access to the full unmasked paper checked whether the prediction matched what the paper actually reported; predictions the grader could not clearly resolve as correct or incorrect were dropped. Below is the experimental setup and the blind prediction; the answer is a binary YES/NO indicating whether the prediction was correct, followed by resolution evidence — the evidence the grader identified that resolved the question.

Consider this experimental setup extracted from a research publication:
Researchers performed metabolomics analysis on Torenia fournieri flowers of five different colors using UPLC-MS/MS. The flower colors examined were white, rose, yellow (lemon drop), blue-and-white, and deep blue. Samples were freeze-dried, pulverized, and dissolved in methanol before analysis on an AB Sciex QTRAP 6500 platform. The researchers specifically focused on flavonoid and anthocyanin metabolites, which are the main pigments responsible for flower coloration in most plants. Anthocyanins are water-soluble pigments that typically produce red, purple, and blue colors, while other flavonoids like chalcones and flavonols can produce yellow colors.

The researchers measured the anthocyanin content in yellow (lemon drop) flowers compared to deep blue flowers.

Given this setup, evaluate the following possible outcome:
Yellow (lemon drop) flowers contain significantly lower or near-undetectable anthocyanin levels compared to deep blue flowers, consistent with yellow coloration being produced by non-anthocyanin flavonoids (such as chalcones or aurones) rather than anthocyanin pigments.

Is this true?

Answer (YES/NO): YES